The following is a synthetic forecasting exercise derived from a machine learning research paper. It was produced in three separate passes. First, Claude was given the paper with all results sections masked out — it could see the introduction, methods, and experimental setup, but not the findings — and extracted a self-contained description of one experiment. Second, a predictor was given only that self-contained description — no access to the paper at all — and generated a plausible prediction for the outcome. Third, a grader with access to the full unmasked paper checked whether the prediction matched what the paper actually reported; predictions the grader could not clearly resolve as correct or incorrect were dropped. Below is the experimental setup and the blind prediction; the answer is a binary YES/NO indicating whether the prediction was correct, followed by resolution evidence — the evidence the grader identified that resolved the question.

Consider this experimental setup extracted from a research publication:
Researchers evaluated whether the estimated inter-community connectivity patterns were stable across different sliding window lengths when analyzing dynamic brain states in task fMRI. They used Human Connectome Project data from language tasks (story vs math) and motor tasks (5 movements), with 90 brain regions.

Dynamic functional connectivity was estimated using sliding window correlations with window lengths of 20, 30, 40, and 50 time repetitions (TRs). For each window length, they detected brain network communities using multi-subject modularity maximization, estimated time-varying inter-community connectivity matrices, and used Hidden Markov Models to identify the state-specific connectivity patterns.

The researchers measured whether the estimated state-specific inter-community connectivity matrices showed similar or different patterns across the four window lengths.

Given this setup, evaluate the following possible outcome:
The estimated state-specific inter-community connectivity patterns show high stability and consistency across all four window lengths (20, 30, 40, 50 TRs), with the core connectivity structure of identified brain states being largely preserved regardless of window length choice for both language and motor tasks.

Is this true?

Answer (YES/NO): YES